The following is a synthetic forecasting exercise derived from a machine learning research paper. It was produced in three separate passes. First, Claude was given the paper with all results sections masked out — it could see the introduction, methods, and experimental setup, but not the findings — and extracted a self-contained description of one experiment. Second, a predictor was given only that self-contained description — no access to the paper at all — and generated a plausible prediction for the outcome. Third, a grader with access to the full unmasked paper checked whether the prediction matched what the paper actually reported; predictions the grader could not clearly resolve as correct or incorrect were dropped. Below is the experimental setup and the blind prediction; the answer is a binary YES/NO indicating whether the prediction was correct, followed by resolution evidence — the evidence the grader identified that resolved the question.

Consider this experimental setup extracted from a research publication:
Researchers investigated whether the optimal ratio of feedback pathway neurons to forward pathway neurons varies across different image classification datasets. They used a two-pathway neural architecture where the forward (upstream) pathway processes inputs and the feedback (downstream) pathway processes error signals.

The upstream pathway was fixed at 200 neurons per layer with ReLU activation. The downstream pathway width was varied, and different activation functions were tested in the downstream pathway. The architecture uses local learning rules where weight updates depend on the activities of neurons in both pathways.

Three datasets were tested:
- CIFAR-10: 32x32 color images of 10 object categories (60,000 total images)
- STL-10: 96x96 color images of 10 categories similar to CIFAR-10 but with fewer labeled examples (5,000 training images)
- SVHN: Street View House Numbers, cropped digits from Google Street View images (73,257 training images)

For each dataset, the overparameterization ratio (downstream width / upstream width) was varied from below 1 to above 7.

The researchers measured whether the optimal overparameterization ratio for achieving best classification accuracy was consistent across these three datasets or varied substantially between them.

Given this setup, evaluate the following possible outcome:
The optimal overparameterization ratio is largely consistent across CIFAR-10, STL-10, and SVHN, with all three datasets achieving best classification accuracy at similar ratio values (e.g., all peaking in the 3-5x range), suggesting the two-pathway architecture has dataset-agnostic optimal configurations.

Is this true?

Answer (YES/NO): NO